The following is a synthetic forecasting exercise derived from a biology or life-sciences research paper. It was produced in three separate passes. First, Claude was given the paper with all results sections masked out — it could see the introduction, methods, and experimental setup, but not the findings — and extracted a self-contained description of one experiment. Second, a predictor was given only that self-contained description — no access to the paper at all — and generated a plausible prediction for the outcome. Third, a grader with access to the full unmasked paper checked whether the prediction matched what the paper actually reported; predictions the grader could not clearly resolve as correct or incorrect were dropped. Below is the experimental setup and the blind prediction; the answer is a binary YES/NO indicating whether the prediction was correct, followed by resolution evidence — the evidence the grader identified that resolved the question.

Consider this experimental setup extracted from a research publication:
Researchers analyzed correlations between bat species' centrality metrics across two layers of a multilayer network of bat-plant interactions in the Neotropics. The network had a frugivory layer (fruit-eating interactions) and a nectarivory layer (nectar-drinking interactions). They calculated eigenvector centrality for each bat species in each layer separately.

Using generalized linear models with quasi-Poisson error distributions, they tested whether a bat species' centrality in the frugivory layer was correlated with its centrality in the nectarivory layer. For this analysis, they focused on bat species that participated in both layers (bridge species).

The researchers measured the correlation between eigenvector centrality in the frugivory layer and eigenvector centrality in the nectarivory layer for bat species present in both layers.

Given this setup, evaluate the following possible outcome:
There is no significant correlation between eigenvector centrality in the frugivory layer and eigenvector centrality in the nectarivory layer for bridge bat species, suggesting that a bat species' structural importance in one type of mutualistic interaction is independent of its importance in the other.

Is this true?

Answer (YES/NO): YES